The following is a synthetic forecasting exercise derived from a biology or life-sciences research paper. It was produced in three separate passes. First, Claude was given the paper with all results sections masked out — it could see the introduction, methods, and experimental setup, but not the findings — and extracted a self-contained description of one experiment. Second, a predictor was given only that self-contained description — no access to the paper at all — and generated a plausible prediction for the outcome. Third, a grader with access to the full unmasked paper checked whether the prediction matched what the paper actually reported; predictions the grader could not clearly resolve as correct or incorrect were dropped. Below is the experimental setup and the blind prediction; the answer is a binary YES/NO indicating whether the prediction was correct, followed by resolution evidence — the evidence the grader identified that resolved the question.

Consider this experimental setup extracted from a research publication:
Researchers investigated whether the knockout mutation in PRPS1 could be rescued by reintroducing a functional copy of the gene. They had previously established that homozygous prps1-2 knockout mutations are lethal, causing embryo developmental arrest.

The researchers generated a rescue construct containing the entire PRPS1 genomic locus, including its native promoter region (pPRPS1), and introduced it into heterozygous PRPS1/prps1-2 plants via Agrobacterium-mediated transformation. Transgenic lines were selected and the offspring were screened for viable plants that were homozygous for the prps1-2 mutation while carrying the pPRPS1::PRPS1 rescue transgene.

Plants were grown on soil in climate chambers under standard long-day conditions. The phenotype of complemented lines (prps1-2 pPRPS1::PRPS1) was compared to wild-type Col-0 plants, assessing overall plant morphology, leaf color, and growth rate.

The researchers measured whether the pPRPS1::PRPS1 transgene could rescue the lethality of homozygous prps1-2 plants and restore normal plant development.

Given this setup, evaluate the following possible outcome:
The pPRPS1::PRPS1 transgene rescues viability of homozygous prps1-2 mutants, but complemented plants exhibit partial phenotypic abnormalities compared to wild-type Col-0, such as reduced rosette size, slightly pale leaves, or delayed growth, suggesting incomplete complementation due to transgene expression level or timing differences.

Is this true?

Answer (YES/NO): NO